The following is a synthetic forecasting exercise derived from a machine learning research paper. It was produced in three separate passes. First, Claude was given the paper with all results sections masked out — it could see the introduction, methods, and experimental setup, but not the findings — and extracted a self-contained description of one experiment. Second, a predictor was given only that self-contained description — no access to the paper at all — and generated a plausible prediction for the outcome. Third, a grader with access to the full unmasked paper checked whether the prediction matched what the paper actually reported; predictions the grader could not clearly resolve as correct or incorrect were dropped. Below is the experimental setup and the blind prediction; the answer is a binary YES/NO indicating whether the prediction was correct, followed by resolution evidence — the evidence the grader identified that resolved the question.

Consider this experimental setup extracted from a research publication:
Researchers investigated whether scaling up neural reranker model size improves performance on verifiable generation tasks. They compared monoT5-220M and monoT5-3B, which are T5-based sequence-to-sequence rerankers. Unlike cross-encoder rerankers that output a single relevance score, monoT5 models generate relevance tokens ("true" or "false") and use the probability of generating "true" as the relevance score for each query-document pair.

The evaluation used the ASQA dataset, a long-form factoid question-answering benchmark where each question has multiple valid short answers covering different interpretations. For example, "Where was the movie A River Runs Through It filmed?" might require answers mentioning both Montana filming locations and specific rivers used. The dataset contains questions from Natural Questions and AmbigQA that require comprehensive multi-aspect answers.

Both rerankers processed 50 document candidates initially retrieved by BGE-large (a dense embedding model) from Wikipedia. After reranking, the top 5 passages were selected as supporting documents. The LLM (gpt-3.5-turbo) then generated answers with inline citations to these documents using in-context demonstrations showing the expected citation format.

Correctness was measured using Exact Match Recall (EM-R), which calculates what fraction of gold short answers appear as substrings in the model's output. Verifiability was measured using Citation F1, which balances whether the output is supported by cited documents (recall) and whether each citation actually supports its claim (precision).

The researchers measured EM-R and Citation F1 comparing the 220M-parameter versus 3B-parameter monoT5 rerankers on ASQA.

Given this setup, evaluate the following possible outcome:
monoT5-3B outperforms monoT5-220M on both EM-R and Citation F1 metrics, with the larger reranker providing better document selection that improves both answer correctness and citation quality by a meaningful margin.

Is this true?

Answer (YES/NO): NO